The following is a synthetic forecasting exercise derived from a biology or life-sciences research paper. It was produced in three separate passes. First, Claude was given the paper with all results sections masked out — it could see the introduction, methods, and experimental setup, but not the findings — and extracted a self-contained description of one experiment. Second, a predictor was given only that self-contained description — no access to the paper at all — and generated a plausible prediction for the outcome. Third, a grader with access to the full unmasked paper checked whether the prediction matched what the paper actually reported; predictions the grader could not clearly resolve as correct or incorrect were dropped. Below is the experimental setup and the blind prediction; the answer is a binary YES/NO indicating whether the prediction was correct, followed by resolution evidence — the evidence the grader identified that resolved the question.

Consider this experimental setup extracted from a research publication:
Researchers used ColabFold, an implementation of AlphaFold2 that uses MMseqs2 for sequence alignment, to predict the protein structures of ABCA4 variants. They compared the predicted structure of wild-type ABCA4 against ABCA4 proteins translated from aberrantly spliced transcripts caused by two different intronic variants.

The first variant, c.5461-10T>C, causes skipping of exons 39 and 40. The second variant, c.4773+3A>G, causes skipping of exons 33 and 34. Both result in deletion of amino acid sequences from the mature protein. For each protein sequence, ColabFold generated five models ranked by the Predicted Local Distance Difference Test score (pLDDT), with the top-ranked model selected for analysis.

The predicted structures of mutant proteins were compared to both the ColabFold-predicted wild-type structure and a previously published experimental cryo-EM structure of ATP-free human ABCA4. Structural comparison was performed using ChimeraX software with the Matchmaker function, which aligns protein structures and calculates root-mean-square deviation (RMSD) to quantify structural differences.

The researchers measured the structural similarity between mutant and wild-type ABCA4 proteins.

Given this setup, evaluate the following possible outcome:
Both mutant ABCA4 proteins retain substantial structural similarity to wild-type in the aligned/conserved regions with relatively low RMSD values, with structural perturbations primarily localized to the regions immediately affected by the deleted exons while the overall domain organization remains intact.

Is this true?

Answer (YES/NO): NO